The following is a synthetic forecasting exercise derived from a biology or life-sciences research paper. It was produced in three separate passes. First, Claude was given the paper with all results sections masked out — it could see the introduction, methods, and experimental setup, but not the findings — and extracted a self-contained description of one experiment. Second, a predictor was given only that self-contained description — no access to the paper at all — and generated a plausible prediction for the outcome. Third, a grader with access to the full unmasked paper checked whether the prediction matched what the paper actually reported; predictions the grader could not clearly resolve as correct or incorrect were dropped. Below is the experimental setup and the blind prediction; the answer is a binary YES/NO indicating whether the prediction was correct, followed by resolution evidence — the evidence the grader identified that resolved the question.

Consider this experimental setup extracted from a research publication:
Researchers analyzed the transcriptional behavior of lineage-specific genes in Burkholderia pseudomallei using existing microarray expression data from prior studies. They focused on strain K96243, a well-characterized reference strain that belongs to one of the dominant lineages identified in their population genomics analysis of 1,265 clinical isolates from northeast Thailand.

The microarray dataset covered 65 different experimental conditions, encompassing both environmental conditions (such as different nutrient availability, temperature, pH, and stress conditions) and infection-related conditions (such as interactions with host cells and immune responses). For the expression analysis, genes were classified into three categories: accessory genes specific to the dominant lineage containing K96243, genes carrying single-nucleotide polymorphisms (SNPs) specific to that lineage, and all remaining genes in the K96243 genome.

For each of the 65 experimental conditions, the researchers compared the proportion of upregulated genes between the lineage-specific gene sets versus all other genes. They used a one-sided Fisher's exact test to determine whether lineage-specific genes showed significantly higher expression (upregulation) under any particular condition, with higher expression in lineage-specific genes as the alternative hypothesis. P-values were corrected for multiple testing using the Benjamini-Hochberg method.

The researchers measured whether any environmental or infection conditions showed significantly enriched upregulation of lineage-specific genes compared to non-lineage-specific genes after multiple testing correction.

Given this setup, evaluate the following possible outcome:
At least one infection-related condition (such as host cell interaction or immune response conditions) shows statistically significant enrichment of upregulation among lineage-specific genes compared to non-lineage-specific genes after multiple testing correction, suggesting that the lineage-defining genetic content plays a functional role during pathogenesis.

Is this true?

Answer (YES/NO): NO